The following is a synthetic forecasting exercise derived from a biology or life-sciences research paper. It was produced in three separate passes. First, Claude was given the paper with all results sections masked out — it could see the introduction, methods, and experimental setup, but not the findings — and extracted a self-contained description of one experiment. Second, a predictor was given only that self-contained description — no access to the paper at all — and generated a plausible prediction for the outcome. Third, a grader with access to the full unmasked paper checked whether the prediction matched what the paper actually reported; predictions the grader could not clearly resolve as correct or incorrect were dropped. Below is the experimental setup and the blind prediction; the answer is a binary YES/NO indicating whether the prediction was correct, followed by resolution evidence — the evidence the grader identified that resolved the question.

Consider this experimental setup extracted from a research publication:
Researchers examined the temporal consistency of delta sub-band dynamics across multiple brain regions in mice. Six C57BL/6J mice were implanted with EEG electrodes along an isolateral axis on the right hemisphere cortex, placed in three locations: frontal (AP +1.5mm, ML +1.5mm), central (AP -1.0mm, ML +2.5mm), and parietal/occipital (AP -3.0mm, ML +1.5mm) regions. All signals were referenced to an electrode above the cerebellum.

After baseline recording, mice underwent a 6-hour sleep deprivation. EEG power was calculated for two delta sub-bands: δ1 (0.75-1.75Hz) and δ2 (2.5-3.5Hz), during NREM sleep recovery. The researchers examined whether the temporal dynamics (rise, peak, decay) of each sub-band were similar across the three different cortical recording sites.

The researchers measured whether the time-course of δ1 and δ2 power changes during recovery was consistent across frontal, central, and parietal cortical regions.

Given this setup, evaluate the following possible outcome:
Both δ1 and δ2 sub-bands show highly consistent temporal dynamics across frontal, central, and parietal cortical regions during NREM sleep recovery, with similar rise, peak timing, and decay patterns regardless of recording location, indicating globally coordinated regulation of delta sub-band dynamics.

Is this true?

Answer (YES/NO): NO